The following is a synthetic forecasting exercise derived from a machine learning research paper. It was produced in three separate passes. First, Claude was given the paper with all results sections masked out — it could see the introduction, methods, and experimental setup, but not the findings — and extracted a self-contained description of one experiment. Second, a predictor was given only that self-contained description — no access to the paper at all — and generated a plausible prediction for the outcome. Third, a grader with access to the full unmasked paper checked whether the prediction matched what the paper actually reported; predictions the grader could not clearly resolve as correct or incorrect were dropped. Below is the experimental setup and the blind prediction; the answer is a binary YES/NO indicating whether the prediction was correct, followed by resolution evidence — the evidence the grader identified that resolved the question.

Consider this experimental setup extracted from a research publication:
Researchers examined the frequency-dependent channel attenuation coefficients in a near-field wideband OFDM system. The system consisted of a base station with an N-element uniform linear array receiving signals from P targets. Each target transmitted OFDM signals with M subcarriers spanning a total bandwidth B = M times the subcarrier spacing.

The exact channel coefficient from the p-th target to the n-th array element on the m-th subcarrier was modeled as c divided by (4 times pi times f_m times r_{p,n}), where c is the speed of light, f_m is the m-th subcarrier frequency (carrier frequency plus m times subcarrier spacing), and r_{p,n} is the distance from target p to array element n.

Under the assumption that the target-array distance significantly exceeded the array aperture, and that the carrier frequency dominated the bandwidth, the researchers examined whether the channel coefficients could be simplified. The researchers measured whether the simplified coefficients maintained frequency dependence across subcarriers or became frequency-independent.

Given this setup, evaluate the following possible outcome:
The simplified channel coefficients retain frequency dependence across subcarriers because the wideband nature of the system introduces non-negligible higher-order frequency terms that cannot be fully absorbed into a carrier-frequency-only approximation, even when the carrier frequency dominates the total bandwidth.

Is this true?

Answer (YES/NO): NO